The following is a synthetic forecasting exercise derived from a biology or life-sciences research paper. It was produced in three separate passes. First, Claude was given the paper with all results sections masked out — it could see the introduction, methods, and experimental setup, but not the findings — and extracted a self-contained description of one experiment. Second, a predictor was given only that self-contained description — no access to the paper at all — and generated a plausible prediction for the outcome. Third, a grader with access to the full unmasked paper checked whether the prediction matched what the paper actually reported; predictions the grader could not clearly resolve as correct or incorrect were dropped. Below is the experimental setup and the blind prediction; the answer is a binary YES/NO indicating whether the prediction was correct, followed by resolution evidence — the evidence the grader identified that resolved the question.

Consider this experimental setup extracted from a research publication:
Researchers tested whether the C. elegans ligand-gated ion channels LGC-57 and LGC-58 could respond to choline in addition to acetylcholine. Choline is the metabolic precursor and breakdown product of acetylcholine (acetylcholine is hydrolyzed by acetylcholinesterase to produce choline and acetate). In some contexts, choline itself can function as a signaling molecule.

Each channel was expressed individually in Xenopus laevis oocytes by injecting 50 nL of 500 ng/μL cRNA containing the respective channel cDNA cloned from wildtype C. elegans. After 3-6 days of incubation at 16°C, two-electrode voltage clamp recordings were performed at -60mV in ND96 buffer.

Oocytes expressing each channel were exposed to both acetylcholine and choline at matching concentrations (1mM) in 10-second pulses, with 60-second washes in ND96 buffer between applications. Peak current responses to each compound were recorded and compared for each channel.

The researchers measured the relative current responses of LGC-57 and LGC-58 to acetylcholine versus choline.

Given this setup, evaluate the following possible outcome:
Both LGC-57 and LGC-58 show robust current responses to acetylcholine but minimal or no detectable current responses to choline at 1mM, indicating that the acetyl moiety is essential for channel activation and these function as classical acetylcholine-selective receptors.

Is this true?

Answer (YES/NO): NO